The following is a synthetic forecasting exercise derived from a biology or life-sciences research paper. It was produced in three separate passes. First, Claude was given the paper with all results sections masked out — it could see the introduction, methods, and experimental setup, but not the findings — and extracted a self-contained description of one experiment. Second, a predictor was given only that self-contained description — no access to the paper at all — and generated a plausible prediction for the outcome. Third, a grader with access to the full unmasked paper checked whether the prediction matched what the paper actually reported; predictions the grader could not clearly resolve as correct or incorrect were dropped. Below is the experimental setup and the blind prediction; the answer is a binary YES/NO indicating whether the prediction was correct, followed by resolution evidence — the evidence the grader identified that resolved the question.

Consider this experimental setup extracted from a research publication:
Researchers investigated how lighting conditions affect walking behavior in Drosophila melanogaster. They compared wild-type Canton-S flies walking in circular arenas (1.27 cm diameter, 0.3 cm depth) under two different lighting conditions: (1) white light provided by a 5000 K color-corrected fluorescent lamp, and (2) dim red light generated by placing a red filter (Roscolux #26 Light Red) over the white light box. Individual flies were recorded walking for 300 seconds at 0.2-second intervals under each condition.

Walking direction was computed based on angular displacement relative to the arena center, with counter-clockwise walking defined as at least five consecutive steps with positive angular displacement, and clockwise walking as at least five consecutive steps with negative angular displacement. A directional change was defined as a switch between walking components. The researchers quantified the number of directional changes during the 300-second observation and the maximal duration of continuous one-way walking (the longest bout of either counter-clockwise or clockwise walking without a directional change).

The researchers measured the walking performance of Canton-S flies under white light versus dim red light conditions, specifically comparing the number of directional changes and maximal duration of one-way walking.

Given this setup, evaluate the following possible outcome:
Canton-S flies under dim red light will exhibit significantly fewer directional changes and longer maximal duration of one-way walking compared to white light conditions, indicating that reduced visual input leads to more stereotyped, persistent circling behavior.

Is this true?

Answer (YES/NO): NO